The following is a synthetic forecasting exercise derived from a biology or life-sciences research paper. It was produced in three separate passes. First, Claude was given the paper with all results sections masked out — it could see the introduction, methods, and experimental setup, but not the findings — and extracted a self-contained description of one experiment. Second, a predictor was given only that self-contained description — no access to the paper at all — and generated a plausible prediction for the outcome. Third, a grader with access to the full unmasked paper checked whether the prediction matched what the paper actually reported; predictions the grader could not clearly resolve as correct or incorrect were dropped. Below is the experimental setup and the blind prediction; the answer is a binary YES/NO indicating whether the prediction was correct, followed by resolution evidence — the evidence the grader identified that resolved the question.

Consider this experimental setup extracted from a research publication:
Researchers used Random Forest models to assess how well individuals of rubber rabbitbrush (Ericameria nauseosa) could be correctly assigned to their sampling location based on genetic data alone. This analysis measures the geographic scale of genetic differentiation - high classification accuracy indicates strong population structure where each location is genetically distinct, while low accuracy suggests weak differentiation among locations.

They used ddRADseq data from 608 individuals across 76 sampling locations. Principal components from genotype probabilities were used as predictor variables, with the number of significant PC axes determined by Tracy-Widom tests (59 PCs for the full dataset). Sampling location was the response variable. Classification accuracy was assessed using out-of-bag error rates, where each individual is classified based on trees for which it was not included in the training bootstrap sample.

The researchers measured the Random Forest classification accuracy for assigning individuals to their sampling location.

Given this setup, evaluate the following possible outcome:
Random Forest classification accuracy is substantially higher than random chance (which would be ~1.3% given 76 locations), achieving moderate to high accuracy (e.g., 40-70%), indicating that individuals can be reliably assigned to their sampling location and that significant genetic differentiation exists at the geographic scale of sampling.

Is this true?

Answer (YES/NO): NO